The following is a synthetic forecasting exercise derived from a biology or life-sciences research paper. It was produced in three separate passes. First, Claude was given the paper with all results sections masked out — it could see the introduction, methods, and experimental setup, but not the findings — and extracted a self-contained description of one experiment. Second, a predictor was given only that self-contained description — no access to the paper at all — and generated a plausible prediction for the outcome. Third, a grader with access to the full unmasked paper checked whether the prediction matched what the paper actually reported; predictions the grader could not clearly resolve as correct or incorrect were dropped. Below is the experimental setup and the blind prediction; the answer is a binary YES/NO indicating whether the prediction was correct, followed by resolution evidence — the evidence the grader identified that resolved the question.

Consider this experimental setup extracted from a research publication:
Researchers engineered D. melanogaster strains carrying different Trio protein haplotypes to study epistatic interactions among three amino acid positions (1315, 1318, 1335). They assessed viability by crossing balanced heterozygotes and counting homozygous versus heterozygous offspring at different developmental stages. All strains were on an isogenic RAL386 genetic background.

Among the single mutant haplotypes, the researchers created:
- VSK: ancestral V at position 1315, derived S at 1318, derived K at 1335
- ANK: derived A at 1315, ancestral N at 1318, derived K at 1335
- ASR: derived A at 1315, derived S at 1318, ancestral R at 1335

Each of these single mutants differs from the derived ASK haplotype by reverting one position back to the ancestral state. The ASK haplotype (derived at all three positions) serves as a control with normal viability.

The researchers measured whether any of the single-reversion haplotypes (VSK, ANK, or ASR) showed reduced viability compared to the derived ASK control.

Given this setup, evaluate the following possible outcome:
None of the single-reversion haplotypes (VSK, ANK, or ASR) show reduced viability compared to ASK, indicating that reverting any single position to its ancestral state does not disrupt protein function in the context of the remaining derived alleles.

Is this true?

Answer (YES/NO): NO